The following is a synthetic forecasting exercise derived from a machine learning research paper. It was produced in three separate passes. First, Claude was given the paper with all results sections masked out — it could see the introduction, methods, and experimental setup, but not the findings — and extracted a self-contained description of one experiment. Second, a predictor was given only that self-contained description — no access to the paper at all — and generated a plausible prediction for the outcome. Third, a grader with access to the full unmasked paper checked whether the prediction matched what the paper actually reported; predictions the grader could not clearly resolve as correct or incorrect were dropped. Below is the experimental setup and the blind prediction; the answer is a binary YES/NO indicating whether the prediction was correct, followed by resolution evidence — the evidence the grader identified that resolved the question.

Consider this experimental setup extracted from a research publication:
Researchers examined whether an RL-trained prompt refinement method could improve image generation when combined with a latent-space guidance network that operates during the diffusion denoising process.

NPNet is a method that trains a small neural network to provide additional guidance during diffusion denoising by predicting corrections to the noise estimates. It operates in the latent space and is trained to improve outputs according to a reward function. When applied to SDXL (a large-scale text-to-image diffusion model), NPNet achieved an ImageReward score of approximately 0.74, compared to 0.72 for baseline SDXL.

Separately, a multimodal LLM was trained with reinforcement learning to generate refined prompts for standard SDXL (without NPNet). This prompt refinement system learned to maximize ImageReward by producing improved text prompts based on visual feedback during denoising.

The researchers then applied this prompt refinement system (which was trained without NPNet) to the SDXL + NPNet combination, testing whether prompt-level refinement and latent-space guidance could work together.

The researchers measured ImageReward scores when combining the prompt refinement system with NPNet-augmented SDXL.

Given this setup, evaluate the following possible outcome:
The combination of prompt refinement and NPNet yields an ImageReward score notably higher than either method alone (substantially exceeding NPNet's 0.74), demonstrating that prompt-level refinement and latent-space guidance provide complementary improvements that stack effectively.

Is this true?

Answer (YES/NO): YES